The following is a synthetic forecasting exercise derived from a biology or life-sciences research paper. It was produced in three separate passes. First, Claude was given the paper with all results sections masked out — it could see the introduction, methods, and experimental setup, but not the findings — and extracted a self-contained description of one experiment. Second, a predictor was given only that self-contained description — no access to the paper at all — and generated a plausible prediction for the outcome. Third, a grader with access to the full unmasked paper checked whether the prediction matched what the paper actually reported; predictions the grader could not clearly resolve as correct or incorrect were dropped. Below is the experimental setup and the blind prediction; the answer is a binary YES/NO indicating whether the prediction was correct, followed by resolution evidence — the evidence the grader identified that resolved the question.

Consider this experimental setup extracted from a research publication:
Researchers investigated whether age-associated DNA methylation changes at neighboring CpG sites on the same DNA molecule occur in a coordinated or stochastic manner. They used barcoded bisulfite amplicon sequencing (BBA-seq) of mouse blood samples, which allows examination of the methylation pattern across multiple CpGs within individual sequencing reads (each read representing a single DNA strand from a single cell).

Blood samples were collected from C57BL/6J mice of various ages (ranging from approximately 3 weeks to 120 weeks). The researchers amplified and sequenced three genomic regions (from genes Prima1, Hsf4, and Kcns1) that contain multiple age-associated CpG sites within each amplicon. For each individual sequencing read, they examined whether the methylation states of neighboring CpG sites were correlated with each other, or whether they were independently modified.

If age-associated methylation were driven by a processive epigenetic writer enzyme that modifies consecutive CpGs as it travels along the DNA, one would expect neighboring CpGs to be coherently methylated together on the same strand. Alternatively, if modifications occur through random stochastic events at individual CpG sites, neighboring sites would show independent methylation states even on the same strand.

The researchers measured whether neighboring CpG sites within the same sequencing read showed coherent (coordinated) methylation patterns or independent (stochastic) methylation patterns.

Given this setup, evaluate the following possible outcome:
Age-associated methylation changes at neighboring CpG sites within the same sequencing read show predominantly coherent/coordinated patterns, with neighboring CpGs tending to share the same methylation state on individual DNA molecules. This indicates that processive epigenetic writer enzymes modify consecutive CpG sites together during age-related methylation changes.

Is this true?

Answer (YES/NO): NO